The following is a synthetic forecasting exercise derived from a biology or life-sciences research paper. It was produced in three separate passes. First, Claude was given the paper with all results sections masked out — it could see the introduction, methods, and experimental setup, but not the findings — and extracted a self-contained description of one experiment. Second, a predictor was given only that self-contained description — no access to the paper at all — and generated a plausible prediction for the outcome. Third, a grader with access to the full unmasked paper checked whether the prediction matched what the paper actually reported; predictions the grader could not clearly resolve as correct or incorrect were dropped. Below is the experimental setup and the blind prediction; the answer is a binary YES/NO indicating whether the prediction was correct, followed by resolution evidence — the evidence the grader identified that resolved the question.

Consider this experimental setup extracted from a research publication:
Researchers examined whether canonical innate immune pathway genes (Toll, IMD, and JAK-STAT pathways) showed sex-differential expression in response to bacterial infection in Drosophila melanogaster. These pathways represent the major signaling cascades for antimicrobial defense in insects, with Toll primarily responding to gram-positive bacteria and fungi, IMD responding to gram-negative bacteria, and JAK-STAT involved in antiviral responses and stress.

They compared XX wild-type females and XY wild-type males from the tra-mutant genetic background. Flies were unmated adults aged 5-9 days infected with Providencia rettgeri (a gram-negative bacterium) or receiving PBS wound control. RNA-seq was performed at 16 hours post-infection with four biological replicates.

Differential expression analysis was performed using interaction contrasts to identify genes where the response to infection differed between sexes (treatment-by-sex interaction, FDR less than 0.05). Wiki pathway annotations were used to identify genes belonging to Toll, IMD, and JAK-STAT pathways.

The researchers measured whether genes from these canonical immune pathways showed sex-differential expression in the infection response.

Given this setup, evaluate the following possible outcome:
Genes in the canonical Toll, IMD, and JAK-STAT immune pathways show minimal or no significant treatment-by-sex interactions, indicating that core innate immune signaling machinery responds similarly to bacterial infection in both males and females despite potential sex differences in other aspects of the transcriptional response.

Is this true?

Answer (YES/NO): NO